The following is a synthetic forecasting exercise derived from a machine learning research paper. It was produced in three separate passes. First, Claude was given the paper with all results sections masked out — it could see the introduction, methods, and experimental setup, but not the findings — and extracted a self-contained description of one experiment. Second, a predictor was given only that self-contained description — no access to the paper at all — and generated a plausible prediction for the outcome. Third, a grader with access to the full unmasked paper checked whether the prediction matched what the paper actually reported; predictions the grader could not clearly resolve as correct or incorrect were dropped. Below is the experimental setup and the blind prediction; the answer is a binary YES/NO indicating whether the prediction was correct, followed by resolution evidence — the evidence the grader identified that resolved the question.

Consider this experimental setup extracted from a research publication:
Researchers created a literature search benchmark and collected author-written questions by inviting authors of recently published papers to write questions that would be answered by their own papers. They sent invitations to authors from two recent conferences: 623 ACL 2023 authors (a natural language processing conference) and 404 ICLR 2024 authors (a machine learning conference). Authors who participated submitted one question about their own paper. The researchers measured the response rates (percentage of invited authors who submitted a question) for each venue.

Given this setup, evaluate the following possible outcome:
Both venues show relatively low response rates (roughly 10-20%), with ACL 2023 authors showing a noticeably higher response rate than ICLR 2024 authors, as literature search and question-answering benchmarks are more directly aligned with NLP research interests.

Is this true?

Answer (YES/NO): NO